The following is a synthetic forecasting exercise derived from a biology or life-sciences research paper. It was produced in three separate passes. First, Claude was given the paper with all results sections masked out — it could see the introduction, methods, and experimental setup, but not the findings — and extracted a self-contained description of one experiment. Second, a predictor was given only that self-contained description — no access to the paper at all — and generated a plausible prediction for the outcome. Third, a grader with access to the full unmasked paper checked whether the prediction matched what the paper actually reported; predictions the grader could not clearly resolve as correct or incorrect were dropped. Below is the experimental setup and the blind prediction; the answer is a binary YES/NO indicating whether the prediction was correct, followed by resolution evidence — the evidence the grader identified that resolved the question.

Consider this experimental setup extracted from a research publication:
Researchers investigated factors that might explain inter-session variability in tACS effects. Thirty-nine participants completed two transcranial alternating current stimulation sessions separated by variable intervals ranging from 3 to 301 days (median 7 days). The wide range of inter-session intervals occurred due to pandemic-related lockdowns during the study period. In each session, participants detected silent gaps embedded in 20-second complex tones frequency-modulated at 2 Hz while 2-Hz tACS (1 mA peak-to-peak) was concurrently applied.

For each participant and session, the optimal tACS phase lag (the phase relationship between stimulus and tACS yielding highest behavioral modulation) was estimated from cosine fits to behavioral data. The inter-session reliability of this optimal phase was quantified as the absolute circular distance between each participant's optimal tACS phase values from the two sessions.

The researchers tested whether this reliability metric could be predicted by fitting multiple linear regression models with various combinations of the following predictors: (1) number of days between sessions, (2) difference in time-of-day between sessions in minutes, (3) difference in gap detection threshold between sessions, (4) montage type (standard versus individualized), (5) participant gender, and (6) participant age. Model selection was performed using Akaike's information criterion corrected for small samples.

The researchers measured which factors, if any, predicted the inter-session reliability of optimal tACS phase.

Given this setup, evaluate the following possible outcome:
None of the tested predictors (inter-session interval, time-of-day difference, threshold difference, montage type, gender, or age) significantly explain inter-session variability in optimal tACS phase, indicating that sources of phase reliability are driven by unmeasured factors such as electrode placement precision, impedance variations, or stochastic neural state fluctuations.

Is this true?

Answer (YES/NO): YES